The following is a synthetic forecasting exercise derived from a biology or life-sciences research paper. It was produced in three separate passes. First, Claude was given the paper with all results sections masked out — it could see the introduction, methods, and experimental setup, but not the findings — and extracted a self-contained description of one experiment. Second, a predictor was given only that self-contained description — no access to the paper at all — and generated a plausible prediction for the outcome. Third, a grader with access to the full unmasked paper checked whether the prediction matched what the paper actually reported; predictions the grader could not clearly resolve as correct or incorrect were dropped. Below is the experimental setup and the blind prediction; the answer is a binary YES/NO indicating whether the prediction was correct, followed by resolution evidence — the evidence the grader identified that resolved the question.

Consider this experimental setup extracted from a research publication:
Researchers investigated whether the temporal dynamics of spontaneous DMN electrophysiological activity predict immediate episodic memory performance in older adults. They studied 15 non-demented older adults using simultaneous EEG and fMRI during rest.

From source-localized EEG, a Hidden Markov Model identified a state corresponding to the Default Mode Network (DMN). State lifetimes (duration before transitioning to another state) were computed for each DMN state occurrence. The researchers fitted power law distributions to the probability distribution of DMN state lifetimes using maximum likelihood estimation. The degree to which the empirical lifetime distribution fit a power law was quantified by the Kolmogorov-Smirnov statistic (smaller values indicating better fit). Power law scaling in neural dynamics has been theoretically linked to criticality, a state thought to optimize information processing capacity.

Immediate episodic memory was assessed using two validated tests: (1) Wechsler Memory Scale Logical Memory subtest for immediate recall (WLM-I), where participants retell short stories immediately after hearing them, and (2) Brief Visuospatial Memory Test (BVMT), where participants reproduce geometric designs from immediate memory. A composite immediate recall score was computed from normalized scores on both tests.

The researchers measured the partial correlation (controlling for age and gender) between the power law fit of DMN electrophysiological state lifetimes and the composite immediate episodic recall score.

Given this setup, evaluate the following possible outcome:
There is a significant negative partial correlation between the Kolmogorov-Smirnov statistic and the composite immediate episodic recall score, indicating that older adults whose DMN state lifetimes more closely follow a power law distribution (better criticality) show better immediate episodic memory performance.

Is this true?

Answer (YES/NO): YES